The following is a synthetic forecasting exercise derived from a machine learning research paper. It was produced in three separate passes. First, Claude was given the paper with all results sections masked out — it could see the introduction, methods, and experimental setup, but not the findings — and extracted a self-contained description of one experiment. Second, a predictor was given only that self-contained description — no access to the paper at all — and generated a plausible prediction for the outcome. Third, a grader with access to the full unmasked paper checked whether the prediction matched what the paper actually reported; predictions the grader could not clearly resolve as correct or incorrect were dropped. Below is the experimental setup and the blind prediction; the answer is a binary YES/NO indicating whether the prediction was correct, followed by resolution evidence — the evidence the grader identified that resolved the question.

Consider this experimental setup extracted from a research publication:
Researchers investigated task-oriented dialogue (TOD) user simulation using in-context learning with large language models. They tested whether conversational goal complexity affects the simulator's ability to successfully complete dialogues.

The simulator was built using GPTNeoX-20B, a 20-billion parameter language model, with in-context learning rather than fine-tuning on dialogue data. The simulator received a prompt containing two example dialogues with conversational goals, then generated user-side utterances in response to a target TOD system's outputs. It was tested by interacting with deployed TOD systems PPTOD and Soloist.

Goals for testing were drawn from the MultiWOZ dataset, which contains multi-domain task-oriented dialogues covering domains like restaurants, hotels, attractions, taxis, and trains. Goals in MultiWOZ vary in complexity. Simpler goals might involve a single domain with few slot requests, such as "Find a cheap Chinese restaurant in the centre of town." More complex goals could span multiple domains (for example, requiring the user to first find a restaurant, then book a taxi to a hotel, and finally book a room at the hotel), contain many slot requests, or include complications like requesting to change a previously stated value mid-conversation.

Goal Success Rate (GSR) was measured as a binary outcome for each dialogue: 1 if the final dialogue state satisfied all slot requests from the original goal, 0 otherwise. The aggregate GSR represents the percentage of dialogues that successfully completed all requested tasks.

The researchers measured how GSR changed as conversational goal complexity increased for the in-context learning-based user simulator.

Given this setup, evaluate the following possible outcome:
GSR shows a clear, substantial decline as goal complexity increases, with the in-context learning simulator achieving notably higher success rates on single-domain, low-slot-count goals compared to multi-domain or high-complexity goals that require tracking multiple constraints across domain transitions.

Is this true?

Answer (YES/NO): YES